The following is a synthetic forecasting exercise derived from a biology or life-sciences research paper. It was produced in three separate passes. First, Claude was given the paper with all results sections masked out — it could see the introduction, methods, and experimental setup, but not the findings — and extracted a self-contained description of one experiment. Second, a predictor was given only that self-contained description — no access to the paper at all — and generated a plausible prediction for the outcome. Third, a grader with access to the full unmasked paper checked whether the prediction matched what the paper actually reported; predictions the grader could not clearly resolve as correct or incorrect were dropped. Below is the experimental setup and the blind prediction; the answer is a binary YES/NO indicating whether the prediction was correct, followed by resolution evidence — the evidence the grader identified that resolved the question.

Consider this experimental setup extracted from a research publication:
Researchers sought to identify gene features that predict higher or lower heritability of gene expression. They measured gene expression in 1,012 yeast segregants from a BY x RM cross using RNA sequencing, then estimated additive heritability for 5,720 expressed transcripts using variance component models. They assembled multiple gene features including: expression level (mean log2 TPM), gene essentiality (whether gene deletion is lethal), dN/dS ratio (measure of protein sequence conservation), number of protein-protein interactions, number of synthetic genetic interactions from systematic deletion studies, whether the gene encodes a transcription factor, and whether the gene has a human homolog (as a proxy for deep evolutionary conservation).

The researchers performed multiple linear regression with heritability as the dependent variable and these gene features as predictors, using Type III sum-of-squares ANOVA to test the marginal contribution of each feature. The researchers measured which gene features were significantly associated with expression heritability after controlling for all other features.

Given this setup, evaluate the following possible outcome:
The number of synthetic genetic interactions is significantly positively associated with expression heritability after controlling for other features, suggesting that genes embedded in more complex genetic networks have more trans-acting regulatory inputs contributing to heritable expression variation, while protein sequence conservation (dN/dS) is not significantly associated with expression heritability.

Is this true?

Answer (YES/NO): NO